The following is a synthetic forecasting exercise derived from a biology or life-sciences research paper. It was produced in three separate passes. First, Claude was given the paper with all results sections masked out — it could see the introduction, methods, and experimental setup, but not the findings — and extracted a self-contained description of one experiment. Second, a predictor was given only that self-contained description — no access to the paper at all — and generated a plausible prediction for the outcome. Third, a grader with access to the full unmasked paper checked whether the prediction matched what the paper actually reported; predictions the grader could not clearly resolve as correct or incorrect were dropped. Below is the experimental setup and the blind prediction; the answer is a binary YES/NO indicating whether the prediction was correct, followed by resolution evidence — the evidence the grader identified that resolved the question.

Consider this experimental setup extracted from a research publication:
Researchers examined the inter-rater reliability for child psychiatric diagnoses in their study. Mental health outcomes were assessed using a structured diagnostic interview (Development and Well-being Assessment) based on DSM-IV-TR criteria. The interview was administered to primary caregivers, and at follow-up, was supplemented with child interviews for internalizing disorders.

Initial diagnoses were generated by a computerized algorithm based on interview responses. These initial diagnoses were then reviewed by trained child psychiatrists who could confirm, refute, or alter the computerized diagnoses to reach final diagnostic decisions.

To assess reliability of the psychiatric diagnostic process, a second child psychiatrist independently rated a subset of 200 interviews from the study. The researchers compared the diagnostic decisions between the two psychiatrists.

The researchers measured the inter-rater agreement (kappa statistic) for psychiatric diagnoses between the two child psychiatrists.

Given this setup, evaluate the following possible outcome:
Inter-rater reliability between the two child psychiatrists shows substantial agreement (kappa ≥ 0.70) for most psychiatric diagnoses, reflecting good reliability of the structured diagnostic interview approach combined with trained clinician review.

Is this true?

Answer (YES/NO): YES